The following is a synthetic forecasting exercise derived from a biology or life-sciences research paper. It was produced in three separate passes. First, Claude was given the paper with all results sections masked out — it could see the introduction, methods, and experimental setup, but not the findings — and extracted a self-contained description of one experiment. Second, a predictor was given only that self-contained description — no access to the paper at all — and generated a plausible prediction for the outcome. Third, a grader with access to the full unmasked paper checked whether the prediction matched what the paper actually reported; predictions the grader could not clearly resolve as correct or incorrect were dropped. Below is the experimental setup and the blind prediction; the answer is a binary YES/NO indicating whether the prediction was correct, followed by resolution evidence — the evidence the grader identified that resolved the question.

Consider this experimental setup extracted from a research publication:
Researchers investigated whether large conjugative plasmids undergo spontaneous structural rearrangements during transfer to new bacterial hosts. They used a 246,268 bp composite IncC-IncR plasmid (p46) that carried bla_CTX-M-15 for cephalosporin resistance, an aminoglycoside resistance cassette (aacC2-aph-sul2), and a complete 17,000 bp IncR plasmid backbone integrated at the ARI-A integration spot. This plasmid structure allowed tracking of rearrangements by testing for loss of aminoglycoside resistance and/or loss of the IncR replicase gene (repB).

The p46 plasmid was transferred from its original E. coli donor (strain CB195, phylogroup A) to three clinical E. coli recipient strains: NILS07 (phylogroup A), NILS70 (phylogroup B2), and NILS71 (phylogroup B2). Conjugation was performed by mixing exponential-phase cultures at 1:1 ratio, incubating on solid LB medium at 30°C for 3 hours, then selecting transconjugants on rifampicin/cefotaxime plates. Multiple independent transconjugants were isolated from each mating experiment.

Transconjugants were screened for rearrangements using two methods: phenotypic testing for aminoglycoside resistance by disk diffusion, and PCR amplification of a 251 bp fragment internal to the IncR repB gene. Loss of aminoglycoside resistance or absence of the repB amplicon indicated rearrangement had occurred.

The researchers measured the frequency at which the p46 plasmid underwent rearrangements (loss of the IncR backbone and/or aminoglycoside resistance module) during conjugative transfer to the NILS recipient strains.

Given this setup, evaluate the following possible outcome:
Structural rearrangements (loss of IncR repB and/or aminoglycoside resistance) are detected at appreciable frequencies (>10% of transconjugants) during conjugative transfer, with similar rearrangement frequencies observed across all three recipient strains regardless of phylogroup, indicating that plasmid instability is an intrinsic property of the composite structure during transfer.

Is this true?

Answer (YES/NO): YES